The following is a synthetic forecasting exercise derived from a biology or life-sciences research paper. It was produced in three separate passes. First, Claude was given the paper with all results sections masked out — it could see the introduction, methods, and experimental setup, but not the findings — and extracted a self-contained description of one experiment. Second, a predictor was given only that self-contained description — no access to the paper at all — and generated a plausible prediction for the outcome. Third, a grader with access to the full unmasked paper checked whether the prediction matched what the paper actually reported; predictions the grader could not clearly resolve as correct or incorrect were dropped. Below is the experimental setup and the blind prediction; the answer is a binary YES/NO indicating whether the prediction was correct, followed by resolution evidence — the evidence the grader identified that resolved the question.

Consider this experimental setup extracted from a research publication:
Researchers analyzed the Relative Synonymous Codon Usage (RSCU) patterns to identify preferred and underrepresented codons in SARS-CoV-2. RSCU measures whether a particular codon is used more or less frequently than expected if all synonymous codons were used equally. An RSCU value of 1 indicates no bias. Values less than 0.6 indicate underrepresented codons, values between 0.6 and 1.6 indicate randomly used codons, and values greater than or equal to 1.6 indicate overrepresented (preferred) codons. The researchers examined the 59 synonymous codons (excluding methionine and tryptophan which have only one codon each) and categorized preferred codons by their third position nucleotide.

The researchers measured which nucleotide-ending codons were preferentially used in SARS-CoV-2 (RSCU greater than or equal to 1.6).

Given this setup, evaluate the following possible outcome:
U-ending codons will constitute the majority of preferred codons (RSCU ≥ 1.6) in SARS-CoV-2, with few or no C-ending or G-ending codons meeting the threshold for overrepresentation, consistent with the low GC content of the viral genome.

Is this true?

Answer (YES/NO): YES